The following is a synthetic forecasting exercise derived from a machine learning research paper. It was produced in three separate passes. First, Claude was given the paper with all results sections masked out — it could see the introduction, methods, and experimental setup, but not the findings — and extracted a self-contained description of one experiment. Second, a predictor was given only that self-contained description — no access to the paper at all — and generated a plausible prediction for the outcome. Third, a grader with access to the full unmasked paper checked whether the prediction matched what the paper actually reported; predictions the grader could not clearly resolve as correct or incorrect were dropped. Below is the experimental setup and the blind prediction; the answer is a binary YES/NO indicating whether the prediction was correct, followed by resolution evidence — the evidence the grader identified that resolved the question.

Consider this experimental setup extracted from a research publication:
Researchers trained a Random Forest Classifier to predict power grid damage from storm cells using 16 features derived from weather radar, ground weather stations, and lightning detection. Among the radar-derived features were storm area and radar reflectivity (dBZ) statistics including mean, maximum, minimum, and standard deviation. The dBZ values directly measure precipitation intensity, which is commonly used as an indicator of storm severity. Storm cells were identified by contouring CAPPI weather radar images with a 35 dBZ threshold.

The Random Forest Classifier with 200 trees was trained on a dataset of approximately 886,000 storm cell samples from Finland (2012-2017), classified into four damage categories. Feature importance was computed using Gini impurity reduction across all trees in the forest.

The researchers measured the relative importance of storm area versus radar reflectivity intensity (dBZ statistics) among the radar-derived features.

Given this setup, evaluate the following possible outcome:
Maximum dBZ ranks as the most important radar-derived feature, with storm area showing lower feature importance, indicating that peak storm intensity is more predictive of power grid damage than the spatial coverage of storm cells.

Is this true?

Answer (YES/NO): NO